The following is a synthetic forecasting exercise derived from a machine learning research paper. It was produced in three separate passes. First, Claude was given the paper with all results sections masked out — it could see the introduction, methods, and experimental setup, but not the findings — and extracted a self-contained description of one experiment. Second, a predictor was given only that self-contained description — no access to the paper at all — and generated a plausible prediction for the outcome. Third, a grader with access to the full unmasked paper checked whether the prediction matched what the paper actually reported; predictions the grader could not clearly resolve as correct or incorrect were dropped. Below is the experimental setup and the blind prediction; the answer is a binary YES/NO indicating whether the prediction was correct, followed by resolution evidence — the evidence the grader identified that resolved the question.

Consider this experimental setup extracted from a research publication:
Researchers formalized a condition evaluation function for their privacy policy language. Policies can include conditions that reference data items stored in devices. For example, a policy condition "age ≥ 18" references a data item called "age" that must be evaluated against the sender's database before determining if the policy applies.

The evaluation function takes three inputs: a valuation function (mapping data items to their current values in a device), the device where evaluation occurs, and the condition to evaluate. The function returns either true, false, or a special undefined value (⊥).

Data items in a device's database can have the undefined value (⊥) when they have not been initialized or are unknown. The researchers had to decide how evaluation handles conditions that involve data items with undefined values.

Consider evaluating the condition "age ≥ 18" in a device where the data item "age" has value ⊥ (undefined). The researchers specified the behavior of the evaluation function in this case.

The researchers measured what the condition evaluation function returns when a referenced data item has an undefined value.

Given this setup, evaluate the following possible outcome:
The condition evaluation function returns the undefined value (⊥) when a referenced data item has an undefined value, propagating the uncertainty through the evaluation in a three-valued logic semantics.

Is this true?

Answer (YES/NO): YES